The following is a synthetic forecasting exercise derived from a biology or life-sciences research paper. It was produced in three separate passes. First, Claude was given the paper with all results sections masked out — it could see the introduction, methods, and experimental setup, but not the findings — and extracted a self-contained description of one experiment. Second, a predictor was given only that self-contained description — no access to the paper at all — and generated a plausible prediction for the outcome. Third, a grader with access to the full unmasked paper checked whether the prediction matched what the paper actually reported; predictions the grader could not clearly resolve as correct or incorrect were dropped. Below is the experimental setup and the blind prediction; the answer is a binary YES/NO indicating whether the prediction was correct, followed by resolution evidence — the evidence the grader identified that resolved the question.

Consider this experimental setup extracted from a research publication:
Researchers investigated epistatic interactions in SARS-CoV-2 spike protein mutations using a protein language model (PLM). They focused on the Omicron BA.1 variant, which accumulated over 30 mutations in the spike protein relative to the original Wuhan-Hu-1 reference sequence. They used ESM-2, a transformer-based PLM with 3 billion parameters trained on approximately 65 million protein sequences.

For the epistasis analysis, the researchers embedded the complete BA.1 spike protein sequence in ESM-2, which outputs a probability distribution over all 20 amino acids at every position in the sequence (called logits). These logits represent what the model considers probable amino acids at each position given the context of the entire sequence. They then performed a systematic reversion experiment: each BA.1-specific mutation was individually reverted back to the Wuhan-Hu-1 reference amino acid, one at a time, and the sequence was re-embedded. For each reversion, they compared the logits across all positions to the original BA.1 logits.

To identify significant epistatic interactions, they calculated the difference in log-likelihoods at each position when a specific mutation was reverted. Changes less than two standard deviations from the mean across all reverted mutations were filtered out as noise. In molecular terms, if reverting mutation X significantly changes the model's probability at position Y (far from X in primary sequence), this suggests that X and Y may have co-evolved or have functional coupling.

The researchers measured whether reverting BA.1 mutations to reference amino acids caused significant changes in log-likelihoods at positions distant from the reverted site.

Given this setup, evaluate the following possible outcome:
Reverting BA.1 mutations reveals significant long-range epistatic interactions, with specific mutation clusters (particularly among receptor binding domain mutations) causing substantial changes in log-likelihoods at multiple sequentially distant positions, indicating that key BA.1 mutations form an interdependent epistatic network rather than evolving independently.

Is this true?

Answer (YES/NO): NO